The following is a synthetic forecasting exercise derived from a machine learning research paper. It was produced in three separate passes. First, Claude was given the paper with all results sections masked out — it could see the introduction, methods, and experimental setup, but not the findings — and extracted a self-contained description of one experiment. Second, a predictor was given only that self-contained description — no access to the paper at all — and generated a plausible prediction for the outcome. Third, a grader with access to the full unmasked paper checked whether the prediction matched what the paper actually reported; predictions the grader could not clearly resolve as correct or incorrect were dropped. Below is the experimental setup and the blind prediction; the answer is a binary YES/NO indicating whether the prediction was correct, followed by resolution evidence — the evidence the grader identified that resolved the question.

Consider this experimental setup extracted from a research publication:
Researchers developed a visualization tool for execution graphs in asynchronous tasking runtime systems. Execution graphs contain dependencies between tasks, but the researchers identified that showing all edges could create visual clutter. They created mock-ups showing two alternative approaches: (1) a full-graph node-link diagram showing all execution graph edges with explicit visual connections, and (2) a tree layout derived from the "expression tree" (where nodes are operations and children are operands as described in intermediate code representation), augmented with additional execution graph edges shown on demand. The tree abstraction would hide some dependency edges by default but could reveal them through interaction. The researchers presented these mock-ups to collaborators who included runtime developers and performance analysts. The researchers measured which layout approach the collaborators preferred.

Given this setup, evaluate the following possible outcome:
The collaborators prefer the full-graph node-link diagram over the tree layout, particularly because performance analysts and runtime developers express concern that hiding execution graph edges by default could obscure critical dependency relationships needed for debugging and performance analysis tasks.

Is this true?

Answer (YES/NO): NO